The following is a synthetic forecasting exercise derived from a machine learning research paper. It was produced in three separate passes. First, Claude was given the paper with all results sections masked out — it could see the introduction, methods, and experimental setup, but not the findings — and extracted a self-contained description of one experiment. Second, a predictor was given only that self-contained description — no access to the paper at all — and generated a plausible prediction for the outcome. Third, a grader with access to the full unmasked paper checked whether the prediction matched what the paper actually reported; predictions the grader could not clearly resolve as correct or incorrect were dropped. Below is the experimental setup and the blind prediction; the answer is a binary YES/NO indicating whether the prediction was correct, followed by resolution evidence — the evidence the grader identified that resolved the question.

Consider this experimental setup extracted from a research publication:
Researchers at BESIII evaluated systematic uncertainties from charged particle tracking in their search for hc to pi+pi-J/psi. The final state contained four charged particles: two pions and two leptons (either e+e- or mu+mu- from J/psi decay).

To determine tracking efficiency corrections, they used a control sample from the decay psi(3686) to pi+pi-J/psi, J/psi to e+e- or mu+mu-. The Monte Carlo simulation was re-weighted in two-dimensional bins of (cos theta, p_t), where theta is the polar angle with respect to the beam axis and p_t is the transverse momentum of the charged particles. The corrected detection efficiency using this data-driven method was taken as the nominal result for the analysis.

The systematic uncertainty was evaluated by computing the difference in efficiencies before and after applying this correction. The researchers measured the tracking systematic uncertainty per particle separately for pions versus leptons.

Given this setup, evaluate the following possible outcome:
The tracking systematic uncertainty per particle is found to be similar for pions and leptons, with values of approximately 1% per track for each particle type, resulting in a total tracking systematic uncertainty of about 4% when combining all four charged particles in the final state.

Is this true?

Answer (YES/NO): NO